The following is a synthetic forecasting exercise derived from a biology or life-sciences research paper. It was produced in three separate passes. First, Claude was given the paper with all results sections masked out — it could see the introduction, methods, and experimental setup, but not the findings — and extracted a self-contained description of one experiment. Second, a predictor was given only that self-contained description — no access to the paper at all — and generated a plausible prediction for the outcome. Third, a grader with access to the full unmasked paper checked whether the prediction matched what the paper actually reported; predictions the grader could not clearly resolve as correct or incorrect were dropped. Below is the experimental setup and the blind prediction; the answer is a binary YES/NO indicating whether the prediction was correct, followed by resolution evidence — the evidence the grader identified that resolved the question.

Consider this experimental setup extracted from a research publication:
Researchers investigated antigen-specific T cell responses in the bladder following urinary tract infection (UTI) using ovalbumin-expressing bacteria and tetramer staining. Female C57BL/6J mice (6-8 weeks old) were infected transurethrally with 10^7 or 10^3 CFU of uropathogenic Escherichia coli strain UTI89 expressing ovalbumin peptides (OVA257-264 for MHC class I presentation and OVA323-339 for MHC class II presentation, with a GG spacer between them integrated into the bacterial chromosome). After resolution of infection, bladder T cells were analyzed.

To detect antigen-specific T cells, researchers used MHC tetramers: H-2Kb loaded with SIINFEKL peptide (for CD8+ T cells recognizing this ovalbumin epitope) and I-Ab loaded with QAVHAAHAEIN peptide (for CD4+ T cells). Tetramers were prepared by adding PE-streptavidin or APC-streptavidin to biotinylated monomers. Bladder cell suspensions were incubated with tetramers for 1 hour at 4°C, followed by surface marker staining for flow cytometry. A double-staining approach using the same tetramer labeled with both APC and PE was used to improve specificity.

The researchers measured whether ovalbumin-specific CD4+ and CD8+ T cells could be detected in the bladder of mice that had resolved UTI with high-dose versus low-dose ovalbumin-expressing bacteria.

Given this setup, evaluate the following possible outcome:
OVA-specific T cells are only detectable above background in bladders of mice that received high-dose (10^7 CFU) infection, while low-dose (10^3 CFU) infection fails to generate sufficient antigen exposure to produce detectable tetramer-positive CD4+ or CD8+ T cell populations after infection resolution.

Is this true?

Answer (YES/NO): NO